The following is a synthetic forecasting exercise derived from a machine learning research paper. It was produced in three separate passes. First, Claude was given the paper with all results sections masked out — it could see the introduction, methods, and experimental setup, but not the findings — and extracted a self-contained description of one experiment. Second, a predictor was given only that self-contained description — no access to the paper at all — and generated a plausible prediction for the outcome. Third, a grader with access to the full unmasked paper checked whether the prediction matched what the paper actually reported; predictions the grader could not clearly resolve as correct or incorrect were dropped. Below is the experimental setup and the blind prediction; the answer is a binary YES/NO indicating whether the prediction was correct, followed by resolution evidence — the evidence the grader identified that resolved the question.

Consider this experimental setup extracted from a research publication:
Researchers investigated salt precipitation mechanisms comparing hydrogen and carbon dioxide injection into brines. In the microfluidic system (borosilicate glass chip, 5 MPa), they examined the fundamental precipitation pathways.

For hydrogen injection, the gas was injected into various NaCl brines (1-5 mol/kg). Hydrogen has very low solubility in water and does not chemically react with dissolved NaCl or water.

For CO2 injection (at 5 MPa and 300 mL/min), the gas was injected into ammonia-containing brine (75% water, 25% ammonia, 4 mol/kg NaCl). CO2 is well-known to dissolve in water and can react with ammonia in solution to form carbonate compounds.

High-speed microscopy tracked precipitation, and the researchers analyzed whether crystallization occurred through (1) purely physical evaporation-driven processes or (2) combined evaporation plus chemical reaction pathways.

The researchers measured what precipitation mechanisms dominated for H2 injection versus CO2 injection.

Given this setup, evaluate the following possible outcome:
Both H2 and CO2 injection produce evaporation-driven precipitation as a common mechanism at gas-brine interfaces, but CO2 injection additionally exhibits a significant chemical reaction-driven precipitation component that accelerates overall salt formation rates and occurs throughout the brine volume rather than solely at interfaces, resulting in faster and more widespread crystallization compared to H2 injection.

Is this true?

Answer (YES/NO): YES